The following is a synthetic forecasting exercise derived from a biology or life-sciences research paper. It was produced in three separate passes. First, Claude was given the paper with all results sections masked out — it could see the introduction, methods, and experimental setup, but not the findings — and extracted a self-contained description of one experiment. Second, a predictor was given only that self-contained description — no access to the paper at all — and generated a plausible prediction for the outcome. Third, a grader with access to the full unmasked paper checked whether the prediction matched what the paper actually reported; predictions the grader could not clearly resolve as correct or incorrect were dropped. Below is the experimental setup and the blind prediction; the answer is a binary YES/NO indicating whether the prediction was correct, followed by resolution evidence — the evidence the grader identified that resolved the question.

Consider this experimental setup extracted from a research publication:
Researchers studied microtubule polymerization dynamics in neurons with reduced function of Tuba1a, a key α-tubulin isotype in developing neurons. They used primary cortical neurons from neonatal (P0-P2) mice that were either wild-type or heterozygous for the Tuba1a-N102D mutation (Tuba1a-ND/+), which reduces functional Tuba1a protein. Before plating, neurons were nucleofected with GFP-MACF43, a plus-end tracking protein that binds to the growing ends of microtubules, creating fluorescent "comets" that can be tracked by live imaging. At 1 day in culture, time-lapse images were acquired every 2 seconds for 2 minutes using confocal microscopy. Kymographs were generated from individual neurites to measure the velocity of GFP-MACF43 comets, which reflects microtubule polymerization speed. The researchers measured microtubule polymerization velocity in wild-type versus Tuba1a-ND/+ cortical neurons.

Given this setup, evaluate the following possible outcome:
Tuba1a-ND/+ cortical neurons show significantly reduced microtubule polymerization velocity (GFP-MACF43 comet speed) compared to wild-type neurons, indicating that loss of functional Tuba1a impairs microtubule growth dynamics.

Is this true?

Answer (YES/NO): NO